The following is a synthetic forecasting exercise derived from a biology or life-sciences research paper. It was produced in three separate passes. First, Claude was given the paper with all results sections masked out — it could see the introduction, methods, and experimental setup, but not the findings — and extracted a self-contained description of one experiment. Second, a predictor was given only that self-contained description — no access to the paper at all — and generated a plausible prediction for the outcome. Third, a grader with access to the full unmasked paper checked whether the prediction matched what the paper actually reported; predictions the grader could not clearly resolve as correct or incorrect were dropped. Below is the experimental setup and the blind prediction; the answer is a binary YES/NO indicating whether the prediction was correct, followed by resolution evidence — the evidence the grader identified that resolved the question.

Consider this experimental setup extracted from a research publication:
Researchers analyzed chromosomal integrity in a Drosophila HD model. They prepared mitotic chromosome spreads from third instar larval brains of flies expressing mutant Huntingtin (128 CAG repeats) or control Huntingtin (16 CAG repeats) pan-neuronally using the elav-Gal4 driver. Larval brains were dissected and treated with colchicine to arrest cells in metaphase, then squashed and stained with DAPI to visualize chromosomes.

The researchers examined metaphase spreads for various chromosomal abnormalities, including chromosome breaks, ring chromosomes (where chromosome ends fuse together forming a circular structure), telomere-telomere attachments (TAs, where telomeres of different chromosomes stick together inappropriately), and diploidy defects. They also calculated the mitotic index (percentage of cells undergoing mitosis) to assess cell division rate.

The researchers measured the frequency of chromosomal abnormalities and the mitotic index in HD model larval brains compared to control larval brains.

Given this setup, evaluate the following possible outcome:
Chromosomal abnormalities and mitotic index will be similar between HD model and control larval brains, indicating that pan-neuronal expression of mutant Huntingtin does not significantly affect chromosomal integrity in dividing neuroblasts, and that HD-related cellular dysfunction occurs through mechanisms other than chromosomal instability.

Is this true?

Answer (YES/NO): NO